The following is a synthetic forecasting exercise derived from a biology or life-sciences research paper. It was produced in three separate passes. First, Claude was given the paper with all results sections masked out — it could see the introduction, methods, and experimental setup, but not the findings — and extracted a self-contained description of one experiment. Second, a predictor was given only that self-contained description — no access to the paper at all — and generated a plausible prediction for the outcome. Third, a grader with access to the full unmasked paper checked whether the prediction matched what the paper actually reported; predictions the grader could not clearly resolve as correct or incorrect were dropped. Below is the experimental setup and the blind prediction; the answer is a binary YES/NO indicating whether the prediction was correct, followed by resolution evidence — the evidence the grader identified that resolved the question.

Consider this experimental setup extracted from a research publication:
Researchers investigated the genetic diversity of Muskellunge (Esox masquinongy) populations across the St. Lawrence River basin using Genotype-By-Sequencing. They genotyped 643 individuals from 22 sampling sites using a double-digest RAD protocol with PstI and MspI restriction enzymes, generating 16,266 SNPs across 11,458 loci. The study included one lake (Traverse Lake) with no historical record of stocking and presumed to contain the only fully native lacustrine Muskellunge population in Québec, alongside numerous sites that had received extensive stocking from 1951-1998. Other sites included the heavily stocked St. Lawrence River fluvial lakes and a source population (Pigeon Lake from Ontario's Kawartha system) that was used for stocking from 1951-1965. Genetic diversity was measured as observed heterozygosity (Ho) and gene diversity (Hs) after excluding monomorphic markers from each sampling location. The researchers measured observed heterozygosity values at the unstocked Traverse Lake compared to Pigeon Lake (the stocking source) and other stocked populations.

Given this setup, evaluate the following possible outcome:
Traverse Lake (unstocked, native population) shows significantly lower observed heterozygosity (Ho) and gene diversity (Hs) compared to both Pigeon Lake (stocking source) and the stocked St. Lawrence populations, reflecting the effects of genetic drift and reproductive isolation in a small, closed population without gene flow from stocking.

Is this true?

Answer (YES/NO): NO